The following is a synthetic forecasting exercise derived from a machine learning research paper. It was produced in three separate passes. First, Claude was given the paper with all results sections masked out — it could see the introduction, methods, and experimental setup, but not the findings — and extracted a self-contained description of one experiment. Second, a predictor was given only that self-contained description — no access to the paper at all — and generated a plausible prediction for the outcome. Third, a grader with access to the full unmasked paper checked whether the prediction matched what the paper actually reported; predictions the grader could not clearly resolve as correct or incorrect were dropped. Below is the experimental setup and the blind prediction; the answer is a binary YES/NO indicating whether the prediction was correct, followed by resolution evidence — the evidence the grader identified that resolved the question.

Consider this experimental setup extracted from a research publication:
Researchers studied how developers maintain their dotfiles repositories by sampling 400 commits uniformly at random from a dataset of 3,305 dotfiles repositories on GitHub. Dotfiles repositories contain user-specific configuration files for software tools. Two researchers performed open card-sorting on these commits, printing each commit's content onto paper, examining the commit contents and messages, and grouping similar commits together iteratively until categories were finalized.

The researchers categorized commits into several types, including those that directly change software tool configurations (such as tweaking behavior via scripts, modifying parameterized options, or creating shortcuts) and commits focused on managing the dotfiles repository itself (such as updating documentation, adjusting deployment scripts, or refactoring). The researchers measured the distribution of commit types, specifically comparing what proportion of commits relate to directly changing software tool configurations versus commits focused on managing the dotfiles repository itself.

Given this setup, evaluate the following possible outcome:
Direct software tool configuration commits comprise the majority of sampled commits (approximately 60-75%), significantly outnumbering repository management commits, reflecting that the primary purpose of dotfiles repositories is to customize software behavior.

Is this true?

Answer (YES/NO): YES